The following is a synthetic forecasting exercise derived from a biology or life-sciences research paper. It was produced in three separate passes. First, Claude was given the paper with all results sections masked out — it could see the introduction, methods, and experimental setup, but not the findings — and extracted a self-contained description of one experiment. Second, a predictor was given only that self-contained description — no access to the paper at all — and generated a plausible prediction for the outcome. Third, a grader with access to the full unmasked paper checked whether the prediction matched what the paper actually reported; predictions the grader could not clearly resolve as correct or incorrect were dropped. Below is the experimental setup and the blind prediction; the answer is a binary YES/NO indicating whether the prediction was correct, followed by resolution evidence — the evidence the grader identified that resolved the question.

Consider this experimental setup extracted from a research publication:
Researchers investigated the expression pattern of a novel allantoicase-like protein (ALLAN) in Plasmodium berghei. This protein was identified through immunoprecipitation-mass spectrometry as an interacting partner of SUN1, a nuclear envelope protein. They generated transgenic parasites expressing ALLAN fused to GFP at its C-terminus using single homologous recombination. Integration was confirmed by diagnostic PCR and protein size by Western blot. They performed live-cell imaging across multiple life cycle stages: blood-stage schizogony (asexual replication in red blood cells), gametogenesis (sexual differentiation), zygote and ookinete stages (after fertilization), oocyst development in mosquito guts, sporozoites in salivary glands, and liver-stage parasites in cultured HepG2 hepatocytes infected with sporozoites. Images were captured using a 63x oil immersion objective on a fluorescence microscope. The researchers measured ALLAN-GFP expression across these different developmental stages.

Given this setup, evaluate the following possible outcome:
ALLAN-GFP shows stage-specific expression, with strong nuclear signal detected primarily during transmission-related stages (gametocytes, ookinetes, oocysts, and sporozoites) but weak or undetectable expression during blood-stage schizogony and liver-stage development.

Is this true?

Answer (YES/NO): NO